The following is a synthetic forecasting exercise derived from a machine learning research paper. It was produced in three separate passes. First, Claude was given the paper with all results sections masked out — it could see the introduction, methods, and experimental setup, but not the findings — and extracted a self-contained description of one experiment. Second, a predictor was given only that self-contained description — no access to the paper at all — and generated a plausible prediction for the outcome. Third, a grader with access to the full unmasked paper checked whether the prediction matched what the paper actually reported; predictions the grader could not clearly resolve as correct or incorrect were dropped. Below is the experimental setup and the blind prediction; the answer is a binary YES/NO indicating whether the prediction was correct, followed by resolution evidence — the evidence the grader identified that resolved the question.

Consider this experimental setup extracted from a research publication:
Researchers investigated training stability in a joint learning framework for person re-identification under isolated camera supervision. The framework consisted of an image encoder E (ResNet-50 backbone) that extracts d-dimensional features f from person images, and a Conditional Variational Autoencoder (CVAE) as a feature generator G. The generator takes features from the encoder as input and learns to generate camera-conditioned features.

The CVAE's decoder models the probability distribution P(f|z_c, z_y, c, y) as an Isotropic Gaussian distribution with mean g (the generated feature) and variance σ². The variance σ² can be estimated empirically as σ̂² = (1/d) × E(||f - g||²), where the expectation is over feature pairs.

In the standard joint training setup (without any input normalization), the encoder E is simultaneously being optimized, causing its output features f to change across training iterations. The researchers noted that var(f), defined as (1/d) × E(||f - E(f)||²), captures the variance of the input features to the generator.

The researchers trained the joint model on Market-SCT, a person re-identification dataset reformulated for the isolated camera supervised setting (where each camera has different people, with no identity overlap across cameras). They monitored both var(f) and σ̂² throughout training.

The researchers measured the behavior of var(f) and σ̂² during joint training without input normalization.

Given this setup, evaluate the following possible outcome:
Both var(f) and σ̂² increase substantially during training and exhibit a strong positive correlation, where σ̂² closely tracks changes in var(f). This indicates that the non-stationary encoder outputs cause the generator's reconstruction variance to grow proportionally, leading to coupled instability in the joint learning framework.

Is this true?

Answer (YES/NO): YES